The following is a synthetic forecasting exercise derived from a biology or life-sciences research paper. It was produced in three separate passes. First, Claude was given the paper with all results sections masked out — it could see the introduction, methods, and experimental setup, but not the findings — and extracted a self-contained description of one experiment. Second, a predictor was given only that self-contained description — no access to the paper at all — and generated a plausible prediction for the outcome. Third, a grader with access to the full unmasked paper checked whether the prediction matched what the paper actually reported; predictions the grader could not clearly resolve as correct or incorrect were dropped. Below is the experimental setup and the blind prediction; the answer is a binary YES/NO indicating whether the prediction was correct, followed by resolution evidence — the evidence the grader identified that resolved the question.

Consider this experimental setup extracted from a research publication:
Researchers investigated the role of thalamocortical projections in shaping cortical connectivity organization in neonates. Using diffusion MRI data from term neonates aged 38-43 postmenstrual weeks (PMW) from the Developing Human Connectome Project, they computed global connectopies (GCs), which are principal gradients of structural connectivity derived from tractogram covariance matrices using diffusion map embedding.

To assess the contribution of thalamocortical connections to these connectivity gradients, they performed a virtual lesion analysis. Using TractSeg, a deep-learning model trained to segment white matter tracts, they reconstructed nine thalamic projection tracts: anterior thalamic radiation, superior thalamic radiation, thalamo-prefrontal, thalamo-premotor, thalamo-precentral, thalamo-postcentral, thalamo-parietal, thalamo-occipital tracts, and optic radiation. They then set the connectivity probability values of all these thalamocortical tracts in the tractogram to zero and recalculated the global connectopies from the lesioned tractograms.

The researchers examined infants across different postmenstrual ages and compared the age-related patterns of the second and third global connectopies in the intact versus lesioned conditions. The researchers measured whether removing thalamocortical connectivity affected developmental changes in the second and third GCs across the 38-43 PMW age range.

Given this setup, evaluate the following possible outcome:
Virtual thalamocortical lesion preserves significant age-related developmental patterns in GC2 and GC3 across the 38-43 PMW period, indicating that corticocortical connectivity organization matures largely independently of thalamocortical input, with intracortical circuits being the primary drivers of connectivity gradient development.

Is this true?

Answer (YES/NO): NO